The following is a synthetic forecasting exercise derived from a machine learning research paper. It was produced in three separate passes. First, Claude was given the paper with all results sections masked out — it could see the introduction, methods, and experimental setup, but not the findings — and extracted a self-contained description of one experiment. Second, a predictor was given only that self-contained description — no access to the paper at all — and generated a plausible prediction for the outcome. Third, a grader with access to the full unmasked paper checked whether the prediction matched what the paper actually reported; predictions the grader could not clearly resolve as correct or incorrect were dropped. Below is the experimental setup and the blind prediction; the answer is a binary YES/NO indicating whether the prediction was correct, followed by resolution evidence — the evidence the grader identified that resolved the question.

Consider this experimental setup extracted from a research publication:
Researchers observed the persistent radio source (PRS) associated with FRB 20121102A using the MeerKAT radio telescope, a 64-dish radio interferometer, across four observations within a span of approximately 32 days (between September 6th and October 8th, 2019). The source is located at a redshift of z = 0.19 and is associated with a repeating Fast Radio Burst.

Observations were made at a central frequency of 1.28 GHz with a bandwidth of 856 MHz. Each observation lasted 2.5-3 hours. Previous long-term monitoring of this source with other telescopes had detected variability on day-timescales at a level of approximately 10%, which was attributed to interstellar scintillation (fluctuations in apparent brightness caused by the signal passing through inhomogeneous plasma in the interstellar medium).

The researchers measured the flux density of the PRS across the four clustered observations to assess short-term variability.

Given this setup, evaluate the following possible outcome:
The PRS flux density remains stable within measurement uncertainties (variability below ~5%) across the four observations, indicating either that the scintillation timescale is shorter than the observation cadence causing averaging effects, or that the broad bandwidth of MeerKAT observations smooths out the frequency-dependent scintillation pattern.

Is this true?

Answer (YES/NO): NO